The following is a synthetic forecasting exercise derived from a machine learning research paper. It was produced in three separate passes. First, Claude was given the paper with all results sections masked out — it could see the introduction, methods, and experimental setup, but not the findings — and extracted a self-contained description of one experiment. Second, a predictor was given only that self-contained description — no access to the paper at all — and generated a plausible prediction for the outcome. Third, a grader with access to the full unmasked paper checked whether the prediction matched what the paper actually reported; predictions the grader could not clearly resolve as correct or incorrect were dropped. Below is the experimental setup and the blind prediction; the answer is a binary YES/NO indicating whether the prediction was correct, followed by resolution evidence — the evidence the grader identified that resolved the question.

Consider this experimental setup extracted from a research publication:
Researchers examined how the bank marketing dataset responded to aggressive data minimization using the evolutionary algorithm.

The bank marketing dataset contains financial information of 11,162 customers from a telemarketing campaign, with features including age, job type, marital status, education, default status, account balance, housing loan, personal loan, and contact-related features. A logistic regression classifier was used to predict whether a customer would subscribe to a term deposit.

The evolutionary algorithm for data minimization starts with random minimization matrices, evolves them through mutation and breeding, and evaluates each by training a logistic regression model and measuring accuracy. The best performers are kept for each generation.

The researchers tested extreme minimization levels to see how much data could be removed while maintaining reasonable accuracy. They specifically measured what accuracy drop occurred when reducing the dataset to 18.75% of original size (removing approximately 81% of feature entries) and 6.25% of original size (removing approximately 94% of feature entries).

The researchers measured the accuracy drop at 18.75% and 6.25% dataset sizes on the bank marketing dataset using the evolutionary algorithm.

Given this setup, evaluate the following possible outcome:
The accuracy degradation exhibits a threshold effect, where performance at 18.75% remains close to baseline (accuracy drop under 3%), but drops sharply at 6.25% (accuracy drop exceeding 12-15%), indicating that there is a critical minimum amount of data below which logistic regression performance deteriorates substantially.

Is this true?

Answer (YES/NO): NO